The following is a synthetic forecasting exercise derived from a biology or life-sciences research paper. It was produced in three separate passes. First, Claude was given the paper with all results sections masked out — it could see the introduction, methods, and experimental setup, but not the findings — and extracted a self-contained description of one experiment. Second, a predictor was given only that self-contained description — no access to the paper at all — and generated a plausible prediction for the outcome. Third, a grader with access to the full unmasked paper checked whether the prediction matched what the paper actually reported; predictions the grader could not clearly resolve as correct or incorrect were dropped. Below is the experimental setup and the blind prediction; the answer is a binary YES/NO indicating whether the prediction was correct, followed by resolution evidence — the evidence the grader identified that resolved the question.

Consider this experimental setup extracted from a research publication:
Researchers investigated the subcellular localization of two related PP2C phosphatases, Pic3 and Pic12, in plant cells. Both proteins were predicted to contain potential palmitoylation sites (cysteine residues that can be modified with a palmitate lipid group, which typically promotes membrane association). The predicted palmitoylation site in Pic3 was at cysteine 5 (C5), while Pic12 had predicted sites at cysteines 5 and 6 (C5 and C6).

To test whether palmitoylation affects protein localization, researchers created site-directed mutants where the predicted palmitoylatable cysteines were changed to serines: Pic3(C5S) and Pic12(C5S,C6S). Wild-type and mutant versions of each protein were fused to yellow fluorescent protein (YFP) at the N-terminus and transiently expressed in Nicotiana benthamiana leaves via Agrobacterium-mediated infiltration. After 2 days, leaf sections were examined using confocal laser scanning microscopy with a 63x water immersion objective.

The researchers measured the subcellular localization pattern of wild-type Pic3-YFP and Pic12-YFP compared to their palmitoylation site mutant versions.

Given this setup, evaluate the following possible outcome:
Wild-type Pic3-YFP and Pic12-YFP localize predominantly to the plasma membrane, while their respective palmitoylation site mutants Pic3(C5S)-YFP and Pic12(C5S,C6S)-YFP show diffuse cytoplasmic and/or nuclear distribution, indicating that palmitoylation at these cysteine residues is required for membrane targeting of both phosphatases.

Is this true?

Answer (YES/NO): NO